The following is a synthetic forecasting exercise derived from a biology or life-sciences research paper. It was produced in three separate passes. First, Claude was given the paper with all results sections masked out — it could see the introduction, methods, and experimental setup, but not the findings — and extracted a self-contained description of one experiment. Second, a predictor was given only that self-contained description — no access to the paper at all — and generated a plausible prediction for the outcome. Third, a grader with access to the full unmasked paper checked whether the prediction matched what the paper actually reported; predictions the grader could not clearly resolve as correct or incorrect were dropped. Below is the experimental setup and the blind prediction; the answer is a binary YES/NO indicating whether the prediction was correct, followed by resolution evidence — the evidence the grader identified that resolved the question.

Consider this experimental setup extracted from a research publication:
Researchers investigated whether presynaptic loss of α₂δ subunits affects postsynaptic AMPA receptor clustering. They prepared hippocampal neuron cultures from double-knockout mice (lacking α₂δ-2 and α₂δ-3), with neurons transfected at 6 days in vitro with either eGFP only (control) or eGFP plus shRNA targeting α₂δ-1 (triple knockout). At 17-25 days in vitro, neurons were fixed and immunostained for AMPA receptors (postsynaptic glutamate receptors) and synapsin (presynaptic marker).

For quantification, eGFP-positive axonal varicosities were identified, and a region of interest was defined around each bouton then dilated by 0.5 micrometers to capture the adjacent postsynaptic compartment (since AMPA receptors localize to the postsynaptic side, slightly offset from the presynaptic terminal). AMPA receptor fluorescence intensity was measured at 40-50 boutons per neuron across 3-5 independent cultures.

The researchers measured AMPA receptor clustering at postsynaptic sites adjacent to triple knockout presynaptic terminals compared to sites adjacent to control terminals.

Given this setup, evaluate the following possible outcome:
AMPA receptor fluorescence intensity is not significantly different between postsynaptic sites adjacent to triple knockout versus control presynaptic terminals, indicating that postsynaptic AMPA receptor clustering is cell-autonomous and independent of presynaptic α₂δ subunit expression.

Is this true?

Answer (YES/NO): NO